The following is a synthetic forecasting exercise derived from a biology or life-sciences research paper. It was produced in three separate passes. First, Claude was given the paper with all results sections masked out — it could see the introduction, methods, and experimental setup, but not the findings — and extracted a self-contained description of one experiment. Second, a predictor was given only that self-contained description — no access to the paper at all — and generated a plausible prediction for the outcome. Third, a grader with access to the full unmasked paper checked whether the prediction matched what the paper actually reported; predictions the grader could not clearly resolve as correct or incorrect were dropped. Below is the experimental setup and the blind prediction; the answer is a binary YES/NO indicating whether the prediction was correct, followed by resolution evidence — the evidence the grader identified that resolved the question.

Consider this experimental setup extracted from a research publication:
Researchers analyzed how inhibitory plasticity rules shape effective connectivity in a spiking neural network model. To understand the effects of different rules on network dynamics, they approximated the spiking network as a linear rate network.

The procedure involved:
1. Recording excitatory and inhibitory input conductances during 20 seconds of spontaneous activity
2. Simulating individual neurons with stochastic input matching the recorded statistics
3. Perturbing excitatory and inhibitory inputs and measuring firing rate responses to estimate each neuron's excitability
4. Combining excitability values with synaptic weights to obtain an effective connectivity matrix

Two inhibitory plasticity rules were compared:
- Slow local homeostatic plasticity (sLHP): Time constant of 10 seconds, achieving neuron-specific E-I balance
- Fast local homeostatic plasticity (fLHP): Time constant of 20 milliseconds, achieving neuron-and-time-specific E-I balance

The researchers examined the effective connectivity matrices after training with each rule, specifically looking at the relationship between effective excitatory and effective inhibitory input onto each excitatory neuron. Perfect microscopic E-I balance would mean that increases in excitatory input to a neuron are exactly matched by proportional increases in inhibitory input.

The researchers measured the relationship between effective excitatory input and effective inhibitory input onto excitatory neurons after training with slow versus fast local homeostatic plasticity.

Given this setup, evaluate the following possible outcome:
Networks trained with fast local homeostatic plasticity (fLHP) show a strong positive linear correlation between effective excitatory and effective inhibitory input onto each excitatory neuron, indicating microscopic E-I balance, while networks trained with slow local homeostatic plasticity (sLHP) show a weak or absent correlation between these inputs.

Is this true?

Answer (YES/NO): NO